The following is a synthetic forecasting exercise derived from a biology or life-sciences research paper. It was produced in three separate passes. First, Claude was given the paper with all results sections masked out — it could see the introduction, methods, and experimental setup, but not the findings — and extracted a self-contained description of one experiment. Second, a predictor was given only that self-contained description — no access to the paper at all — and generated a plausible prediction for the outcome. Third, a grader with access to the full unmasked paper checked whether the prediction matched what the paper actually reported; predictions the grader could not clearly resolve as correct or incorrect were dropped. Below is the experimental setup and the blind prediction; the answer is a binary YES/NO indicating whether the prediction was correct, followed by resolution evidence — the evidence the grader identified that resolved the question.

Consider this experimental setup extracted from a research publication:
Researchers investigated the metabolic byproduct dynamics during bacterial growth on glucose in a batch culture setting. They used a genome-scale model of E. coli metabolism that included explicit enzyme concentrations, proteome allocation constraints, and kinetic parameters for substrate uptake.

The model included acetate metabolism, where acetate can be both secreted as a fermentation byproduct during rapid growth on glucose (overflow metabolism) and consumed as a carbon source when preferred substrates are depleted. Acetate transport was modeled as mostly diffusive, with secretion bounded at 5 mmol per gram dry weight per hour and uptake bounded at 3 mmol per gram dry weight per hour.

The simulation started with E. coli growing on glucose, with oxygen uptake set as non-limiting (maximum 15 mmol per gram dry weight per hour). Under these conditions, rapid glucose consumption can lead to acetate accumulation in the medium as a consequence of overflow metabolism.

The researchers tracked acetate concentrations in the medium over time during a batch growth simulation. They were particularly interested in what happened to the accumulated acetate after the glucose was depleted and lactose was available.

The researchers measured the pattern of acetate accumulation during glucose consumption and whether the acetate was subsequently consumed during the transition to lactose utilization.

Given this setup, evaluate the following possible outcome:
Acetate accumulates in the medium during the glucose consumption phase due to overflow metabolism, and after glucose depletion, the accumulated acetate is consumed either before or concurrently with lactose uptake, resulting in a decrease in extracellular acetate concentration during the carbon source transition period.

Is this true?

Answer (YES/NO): YES